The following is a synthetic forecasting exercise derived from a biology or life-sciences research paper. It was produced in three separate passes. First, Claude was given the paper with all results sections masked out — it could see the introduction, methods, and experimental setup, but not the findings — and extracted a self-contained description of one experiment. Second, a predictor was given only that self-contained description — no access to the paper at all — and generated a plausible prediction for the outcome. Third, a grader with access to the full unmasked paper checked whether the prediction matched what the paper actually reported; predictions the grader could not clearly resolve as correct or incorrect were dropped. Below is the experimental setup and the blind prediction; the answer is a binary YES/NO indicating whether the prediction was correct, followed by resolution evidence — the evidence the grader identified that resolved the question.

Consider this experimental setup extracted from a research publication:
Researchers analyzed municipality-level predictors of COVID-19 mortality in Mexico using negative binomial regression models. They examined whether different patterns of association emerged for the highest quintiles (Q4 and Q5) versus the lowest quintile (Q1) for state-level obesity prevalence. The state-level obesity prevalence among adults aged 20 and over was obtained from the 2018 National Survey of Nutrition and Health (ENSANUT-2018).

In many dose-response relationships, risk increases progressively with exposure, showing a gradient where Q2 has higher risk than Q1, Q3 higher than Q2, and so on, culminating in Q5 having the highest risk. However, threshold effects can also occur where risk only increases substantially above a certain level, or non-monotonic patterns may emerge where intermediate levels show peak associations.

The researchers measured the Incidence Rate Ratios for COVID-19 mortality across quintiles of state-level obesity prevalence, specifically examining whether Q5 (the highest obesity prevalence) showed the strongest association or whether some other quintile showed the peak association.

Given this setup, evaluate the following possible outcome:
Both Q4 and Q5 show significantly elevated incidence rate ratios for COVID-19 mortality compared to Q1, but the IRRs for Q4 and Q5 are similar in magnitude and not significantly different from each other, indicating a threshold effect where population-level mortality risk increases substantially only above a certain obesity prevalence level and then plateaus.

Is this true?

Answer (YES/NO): NO